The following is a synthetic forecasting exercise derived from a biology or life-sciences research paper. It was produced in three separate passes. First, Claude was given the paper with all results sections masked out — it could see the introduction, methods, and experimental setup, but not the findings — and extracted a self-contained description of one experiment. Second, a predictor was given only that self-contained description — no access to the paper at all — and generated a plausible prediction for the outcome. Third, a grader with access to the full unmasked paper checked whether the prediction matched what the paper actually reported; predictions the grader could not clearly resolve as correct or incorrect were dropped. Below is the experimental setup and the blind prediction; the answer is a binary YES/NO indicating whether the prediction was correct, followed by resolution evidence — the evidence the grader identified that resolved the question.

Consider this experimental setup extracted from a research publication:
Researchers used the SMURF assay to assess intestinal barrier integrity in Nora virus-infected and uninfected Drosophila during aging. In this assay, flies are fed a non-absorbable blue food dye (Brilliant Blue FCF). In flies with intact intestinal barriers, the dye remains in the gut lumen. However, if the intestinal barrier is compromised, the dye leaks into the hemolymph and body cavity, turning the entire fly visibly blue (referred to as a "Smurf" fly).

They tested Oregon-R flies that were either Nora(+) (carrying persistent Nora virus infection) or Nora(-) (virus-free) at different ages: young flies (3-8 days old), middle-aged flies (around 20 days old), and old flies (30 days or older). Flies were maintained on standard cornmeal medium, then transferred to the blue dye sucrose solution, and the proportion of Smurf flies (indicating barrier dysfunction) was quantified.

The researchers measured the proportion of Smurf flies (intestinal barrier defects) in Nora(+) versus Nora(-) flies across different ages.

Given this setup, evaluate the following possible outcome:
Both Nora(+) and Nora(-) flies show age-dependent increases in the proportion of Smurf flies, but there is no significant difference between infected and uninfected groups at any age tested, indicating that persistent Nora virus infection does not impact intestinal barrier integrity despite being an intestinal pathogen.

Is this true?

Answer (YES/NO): NO